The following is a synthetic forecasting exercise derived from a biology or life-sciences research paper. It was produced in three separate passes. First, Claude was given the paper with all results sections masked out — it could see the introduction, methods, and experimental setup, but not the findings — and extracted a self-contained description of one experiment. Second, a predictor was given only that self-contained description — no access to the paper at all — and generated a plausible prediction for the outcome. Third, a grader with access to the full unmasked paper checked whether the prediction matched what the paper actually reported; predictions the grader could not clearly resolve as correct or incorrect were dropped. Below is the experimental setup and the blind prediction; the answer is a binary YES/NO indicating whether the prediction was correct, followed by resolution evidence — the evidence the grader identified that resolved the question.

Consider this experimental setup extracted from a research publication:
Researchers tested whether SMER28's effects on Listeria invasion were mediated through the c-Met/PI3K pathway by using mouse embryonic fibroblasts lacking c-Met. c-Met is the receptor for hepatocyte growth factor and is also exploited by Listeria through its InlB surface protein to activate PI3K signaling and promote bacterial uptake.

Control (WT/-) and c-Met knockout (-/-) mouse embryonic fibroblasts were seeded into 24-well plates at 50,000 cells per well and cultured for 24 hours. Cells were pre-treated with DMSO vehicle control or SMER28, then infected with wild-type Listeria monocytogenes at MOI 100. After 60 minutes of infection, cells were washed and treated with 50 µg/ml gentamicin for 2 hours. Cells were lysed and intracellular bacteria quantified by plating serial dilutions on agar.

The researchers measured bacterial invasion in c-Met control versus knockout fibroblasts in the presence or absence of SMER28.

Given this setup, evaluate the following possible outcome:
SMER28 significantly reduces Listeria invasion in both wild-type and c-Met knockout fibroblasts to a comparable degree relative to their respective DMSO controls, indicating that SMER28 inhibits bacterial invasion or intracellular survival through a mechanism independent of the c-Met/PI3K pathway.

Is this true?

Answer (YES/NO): NO